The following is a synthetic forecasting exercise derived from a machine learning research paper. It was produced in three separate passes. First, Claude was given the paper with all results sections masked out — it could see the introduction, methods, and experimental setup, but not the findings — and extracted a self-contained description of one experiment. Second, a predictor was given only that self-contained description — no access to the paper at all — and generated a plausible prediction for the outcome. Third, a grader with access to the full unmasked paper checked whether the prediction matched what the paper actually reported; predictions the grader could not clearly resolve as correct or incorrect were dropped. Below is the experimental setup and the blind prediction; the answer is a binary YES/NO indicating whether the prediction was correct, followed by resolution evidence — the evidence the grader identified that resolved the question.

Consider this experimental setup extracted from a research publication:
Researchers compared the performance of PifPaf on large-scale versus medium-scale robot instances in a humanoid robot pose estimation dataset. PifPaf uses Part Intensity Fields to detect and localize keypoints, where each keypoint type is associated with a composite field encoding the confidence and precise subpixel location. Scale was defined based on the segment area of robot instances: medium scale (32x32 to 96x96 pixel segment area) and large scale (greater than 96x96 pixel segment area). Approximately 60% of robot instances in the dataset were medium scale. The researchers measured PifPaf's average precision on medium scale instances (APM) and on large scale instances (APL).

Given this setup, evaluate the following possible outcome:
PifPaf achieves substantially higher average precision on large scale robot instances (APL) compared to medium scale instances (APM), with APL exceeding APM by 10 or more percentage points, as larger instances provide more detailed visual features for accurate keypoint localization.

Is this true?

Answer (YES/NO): YES